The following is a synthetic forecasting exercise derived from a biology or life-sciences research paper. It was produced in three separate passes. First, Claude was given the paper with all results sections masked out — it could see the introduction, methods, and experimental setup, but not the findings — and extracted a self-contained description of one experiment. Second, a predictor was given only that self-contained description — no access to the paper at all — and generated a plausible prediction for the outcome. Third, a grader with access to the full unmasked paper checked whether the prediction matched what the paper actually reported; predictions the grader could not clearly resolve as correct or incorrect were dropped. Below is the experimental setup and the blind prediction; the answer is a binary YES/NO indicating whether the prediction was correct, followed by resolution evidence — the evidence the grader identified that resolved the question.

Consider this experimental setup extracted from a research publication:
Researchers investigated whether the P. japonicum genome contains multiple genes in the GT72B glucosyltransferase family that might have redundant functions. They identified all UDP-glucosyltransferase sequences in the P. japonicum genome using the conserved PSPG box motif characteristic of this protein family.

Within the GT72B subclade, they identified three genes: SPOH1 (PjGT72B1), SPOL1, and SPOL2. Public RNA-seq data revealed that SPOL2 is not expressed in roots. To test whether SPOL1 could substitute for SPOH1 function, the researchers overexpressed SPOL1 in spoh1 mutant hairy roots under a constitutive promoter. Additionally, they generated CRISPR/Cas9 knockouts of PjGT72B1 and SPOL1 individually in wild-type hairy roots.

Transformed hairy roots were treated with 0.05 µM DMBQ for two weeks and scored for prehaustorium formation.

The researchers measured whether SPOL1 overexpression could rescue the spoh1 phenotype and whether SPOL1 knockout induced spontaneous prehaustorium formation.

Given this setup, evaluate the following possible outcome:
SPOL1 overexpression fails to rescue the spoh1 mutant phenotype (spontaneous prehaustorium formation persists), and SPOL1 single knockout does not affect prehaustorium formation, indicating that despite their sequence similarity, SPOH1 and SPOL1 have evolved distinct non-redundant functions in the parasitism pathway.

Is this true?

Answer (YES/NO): YES